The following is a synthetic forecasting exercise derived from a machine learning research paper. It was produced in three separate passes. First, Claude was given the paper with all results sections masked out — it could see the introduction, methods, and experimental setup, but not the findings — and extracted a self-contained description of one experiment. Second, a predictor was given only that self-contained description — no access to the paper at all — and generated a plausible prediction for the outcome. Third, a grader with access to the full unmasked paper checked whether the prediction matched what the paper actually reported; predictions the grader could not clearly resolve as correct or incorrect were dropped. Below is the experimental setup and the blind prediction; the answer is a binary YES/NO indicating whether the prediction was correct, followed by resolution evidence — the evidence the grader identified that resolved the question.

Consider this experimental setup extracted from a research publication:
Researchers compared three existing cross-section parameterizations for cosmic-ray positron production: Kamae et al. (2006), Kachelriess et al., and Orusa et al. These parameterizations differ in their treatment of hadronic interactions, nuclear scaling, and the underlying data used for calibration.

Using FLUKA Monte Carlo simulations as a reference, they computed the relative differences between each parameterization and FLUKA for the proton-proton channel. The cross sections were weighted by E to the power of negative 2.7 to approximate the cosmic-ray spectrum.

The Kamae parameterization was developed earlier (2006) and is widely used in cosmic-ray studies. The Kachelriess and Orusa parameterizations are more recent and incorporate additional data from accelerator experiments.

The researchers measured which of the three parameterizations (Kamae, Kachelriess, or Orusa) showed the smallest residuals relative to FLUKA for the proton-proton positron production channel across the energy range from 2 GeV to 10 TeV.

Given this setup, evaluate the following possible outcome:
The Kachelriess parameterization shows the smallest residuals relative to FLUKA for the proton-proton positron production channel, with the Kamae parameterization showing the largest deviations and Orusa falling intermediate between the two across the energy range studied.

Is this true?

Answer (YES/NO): NO